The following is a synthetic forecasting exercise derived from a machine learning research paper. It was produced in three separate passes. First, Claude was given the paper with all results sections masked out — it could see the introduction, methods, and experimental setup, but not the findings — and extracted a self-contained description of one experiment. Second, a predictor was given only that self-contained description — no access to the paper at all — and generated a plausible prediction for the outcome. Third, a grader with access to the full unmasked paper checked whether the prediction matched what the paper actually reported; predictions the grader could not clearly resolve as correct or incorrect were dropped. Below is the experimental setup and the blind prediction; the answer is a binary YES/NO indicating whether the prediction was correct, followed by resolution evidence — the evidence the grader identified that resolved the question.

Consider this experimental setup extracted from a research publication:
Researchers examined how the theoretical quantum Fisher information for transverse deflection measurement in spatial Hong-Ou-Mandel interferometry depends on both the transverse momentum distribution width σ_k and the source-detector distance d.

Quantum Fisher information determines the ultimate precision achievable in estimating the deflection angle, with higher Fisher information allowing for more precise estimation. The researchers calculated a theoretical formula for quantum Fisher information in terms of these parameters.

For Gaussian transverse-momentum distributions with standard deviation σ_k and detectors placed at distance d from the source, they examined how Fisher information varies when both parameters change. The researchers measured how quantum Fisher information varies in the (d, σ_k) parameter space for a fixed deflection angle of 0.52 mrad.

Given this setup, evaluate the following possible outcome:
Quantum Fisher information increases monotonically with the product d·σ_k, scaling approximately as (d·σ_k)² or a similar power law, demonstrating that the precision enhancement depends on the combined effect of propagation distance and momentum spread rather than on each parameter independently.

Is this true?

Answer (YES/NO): YES